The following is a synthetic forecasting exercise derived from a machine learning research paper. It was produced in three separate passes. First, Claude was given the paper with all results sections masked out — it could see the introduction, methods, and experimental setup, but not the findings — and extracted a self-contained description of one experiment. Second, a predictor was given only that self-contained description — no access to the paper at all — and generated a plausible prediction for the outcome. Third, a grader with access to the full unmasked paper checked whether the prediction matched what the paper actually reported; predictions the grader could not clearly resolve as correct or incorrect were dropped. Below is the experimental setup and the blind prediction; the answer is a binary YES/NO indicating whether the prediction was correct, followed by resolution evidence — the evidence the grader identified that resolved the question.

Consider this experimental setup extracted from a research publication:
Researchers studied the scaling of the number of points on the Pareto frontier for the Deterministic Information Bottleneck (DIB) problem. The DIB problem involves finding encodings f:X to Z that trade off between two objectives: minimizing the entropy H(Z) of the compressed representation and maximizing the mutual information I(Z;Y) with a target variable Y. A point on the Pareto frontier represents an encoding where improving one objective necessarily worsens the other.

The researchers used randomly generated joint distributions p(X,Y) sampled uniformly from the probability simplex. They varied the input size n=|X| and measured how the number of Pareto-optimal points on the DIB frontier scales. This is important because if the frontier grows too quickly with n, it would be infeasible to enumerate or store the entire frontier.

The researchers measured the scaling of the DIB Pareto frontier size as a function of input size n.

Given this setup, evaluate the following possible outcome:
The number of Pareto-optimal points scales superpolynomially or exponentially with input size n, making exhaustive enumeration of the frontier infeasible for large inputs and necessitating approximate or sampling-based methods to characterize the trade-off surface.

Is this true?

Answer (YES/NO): NO